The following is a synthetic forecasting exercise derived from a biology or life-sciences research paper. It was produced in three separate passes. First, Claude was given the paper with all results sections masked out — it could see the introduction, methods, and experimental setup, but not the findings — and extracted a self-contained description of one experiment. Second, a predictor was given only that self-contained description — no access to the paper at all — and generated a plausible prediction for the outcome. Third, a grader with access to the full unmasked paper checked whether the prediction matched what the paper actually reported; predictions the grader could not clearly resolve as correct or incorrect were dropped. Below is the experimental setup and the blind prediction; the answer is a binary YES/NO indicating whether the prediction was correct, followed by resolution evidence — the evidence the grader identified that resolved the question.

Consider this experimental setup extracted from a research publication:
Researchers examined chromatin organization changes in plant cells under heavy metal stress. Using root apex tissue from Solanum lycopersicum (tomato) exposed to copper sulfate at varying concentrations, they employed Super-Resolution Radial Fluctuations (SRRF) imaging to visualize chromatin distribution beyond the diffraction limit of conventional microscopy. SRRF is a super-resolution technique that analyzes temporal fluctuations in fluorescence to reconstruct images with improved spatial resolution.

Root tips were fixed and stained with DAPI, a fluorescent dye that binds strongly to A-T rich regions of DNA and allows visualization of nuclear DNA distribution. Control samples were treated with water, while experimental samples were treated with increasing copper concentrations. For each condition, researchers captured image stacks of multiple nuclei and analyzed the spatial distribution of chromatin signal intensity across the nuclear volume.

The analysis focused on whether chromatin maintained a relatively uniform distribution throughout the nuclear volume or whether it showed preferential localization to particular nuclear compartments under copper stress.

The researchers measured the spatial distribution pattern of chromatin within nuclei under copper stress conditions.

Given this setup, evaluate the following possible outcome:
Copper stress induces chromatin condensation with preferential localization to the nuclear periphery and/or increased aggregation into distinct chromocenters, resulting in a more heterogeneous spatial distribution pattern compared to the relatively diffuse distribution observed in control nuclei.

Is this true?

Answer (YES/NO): YES